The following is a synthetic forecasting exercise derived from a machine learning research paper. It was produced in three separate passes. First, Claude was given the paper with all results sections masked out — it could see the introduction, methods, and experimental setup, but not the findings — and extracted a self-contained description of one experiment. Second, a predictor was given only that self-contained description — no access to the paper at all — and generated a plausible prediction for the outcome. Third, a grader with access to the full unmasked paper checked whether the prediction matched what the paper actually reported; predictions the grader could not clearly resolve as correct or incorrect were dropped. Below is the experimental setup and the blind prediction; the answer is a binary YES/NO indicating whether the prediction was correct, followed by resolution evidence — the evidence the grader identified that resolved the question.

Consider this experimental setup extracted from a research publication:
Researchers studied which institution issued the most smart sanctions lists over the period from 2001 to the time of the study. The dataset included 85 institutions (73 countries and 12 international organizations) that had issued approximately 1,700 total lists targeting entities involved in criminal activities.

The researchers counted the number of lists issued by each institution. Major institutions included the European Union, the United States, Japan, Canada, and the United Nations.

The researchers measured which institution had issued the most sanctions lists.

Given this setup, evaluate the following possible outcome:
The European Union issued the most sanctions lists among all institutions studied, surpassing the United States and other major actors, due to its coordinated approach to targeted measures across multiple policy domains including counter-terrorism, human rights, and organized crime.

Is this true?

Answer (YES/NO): YES